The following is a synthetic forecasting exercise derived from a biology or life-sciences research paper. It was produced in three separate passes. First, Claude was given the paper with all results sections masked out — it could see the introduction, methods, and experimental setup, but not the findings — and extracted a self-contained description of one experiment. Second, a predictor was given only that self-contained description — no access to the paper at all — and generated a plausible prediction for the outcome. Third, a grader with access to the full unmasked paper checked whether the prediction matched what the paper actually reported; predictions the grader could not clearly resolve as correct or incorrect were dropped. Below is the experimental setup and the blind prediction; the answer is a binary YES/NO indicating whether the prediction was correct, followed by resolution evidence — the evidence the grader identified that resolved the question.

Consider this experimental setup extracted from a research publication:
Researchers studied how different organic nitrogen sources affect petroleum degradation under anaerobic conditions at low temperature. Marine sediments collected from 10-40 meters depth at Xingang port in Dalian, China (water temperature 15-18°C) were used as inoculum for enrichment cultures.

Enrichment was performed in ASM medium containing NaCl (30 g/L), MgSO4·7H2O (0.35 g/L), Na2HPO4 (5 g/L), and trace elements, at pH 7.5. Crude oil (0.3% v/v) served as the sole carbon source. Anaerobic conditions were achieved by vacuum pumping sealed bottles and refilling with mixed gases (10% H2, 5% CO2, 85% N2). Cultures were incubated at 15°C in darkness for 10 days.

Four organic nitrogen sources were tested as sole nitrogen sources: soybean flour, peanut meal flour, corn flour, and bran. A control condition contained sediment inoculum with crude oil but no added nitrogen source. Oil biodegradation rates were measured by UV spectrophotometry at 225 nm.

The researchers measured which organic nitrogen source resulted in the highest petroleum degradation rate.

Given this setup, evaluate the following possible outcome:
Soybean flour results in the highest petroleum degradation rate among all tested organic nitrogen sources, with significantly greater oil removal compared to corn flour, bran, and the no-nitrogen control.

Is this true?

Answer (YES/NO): YES